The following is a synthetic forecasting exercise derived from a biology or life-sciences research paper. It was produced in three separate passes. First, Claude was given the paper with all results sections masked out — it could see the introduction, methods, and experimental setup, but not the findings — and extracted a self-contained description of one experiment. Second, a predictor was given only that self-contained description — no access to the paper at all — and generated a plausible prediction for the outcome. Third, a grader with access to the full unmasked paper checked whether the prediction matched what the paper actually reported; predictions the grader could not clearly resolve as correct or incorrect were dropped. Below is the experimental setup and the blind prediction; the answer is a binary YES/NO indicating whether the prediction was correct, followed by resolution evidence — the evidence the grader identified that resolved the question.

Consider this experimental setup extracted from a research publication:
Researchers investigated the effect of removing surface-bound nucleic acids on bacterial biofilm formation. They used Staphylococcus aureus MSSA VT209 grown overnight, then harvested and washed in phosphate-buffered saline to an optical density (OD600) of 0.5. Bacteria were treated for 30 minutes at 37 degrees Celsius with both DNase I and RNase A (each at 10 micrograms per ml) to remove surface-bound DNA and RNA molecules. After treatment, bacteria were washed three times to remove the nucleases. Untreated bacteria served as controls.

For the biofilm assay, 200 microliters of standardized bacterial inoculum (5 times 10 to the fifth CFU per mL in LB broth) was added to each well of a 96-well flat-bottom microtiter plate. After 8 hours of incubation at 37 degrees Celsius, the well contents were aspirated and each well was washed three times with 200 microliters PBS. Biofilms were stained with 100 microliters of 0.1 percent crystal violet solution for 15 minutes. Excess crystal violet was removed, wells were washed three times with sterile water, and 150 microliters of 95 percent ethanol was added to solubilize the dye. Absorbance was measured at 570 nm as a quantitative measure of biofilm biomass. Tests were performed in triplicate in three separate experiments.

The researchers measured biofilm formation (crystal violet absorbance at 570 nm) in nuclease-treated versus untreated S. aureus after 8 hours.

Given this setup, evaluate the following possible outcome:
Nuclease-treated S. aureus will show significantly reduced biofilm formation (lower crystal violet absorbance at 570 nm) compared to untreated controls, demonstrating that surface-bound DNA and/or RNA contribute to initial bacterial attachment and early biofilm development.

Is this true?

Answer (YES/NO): NO